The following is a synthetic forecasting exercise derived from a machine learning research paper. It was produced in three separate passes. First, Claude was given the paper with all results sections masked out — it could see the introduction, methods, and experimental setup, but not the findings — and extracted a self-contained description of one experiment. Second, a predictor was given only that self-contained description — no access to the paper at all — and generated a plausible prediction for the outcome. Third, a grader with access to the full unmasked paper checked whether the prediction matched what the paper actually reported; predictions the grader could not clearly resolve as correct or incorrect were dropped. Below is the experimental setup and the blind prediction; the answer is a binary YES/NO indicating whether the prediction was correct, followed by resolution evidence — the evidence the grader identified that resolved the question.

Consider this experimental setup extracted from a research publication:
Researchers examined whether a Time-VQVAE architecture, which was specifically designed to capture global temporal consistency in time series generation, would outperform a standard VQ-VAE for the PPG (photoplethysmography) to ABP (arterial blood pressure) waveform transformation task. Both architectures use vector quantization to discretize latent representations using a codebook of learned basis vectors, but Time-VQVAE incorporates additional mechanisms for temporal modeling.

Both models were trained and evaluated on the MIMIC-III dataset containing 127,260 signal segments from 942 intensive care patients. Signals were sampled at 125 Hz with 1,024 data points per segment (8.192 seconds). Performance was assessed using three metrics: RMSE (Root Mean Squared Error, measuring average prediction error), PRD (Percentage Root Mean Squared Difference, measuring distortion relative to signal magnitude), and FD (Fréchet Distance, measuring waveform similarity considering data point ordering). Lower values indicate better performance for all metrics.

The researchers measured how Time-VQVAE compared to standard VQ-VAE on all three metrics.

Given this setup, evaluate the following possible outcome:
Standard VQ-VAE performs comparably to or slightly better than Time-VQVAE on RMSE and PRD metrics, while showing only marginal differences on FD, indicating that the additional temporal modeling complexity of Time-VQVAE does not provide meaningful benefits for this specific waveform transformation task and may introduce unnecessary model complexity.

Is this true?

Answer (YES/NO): YES